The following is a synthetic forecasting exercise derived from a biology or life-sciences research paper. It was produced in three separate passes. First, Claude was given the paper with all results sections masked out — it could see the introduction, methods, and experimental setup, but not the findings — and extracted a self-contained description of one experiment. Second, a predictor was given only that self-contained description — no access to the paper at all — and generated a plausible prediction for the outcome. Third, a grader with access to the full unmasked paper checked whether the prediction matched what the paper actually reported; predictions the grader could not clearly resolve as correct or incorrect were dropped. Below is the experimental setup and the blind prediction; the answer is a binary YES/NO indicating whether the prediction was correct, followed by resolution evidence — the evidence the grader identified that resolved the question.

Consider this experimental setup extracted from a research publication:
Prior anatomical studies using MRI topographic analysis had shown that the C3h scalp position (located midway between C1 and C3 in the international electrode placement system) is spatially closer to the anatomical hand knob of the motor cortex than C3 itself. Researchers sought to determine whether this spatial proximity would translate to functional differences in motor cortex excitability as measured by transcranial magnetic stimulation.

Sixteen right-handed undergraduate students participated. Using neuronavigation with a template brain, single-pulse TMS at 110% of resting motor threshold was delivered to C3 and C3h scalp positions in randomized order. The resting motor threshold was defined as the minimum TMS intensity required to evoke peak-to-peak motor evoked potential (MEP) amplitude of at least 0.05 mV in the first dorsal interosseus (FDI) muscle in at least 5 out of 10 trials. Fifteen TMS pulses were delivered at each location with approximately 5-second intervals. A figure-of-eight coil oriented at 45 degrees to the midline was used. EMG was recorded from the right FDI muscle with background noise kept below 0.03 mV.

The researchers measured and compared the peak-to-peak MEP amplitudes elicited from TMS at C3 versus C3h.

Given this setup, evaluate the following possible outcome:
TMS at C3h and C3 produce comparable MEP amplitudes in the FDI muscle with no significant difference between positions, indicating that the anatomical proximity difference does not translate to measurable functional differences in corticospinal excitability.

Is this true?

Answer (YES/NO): NO